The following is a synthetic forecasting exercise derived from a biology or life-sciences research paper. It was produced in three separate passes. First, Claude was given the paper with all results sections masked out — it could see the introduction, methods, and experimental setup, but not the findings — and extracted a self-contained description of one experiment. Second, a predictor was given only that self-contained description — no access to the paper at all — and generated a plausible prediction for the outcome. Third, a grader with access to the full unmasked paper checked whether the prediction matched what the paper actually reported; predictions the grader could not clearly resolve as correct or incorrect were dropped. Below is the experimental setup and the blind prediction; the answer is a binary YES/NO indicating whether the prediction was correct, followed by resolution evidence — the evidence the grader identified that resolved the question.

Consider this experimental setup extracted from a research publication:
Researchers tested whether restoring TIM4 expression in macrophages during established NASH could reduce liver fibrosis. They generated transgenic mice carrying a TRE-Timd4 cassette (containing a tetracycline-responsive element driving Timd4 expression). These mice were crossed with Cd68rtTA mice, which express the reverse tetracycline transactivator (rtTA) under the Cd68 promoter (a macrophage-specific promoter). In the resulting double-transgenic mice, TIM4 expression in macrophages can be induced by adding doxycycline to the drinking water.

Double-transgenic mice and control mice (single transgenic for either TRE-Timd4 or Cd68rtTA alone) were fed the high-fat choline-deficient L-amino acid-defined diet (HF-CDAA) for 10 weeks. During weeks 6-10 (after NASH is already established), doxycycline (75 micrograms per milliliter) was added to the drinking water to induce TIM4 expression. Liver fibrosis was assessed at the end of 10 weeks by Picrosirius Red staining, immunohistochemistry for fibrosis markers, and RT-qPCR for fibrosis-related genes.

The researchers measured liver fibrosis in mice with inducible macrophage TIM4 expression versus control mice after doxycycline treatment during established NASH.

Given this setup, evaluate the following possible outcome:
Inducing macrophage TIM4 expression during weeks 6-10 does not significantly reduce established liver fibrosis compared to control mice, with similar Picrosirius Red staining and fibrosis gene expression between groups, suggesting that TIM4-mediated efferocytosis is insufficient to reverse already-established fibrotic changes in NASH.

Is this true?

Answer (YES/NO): NO